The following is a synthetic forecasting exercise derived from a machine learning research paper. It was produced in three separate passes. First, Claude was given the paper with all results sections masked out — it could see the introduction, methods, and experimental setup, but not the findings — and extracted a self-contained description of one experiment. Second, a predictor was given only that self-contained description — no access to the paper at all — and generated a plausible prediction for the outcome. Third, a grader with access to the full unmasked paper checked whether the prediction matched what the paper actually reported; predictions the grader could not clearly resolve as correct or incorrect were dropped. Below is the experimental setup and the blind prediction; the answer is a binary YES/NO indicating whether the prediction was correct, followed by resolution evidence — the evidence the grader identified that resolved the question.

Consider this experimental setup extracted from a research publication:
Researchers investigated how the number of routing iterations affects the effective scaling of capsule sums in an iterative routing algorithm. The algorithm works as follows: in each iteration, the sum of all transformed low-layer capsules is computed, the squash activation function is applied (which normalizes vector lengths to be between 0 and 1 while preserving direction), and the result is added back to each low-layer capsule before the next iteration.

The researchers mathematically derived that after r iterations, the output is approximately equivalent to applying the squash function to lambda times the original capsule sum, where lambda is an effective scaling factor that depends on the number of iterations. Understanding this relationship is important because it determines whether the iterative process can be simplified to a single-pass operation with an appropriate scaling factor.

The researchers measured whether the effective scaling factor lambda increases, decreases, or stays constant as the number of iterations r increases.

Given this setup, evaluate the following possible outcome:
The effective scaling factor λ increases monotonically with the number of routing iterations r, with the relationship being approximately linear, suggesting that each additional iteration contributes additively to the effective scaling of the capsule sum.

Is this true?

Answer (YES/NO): NO